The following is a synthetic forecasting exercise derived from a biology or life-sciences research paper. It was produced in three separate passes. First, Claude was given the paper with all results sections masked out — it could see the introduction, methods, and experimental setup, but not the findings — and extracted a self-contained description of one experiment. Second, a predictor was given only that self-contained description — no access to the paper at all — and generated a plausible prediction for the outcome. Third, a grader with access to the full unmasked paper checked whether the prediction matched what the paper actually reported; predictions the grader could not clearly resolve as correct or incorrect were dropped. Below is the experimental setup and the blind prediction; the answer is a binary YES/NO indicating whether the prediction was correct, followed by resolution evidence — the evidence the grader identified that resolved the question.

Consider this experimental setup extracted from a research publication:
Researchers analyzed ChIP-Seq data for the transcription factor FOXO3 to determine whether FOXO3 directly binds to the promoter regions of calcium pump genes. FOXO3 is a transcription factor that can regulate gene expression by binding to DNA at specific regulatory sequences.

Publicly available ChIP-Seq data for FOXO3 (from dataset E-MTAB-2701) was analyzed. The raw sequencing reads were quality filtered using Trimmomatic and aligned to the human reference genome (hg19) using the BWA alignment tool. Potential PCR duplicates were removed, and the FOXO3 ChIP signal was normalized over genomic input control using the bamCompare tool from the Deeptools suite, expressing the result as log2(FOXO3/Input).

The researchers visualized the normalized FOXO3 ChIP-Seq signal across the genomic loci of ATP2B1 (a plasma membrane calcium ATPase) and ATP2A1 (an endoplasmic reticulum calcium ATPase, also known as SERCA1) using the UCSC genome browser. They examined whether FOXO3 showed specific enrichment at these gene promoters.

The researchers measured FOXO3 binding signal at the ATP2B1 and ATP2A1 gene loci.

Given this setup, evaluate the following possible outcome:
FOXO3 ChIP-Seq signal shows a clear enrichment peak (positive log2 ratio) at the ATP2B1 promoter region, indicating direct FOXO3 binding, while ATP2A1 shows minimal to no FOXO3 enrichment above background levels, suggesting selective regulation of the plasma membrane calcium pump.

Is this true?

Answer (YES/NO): NO